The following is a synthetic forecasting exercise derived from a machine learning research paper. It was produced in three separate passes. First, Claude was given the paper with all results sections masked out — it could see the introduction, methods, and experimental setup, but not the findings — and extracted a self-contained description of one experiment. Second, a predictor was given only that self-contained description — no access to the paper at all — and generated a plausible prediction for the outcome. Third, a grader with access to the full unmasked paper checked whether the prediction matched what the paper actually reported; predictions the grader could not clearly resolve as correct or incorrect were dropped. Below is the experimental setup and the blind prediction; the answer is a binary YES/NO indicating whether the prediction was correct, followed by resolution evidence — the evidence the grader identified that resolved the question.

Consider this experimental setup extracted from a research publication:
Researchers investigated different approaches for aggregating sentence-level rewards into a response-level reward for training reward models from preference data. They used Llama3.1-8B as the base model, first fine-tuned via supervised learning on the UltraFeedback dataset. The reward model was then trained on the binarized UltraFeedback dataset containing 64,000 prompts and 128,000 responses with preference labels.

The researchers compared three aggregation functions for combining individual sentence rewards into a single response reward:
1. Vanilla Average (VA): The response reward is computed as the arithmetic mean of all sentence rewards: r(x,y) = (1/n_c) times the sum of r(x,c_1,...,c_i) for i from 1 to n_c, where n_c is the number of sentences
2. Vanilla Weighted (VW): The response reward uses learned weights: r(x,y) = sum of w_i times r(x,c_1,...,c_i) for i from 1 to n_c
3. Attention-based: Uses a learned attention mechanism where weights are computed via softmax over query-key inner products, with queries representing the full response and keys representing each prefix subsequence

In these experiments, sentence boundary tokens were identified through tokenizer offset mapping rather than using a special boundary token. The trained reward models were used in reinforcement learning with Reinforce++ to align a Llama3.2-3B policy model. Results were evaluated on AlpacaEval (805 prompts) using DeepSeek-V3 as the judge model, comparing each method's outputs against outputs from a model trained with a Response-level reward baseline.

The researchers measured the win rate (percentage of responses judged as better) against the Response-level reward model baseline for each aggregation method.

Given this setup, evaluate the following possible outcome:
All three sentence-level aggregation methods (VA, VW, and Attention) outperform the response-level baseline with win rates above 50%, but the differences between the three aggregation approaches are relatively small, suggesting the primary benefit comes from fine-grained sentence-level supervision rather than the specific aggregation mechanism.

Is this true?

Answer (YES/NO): NO